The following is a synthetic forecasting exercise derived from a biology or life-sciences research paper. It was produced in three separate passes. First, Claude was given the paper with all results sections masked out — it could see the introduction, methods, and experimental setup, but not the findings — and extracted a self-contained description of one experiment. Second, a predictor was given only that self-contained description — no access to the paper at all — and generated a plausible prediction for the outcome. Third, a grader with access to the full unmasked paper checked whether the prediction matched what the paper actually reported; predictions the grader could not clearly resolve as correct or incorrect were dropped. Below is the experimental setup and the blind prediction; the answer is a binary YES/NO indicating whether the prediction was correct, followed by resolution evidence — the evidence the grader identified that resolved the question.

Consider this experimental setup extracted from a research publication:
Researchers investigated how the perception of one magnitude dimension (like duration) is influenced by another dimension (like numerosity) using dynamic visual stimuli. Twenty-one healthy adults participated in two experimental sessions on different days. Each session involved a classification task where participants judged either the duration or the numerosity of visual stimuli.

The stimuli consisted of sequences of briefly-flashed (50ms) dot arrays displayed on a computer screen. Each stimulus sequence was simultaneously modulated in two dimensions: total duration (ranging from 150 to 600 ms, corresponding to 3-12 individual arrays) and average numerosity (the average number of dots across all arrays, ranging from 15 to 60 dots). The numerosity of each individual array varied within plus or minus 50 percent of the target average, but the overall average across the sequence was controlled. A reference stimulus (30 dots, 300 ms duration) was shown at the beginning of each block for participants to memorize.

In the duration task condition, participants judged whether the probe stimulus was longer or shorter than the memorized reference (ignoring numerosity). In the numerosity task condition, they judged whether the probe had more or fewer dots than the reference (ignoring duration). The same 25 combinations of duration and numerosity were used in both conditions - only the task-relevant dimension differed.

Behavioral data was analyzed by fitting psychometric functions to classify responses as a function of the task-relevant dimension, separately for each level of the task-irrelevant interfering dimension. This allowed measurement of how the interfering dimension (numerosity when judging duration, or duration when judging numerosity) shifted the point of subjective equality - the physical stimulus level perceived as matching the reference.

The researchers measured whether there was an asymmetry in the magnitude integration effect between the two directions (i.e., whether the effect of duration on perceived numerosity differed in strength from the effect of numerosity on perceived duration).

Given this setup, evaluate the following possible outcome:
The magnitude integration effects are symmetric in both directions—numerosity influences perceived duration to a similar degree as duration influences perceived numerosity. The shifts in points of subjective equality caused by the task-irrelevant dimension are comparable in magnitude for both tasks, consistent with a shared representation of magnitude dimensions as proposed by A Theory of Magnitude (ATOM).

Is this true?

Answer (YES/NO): NO